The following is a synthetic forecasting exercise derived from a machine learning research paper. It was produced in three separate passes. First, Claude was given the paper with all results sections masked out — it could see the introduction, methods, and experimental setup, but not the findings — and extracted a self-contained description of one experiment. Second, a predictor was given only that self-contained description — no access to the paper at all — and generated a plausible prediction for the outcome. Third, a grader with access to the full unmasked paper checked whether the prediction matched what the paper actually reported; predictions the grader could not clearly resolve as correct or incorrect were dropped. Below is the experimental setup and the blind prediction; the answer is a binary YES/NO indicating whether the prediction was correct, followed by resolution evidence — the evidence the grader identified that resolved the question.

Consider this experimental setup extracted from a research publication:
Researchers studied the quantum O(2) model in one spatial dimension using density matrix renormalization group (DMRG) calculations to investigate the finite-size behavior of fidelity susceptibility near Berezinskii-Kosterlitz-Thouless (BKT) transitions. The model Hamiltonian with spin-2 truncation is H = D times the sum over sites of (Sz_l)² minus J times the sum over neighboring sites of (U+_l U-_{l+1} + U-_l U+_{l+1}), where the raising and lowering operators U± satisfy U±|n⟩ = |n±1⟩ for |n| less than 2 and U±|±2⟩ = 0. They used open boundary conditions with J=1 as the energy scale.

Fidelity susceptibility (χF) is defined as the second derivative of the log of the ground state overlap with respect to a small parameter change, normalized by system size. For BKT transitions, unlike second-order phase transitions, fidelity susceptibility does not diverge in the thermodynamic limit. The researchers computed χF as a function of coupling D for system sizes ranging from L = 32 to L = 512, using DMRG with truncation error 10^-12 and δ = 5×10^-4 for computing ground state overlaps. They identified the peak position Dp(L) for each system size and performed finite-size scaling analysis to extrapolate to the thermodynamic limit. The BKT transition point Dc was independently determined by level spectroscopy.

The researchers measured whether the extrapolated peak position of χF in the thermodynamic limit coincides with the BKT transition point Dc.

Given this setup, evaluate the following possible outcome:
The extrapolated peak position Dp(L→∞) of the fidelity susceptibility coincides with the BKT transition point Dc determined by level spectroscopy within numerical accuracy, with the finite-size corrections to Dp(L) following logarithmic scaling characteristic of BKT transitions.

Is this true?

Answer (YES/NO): NO